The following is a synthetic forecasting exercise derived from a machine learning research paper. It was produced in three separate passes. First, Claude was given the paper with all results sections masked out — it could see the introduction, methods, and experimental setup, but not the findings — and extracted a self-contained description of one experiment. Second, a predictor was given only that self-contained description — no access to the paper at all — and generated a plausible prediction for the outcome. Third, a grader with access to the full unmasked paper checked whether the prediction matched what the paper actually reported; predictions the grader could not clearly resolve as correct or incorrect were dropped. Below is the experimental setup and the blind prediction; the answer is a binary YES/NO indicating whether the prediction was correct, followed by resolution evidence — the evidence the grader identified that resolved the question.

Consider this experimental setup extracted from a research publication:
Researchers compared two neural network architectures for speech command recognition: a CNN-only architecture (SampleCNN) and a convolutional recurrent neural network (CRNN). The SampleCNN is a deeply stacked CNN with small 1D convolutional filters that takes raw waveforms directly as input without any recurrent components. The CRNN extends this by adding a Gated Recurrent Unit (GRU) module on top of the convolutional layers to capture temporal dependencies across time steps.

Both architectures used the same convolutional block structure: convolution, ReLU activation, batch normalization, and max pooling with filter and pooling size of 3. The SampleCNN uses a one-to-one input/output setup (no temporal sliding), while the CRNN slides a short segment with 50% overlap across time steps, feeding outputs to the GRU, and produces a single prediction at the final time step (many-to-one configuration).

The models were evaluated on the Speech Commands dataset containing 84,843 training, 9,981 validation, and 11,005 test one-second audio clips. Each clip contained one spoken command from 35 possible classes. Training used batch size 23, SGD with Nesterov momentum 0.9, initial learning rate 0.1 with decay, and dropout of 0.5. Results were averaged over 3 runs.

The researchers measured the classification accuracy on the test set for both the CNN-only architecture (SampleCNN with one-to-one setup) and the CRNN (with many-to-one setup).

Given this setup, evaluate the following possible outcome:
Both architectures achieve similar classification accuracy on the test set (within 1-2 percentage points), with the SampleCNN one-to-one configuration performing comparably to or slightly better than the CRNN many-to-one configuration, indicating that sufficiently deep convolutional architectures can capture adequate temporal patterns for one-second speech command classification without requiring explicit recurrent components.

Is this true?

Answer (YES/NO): YES